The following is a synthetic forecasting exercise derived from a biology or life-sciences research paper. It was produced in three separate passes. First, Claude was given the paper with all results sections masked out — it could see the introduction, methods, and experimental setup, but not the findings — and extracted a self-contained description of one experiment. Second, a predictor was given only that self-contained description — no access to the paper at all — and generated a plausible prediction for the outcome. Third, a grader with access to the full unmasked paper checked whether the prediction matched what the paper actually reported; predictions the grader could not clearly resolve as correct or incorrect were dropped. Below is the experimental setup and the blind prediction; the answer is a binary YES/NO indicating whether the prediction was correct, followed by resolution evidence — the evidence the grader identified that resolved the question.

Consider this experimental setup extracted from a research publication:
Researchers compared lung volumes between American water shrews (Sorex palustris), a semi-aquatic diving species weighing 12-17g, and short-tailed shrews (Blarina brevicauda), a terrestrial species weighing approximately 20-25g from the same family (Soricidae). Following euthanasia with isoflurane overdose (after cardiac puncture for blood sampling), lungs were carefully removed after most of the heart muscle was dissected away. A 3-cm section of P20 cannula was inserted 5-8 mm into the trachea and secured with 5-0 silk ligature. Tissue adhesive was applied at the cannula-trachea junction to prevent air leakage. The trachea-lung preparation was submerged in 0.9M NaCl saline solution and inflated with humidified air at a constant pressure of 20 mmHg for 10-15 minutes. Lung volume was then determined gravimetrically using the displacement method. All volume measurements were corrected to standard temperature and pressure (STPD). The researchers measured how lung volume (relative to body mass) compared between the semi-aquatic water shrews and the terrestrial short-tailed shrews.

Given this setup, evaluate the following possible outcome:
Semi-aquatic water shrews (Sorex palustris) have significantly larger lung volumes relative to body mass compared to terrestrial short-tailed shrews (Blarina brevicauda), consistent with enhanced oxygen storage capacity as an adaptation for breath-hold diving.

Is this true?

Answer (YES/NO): YES